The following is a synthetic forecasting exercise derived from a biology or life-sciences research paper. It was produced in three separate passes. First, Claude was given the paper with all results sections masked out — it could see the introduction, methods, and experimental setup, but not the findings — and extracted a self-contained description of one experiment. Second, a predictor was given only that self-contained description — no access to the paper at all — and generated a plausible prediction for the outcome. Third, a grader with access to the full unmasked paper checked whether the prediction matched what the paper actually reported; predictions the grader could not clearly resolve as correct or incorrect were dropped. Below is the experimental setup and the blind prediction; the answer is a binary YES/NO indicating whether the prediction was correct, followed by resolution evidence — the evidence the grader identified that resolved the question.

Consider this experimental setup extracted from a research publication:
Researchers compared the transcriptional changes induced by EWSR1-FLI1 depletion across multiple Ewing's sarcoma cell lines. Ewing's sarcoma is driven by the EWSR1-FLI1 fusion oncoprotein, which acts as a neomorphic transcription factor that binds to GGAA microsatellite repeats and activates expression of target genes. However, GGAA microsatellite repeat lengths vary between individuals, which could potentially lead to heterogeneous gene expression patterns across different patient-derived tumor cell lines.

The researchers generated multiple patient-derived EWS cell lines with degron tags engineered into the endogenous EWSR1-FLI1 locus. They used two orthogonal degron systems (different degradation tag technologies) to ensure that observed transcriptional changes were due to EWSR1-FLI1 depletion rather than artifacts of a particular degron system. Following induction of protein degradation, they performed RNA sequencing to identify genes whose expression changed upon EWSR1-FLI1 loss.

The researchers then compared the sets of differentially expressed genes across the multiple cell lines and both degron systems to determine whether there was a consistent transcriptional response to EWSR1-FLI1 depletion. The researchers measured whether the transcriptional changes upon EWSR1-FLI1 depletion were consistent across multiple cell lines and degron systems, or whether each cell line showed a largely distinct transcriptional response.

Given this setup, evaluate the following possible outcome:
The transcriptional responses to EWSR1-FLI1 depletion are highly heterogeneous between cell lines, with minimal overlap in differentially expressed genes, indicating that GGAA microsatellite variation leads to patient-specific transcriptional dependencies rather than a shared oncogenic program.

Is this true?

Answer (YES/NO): NO